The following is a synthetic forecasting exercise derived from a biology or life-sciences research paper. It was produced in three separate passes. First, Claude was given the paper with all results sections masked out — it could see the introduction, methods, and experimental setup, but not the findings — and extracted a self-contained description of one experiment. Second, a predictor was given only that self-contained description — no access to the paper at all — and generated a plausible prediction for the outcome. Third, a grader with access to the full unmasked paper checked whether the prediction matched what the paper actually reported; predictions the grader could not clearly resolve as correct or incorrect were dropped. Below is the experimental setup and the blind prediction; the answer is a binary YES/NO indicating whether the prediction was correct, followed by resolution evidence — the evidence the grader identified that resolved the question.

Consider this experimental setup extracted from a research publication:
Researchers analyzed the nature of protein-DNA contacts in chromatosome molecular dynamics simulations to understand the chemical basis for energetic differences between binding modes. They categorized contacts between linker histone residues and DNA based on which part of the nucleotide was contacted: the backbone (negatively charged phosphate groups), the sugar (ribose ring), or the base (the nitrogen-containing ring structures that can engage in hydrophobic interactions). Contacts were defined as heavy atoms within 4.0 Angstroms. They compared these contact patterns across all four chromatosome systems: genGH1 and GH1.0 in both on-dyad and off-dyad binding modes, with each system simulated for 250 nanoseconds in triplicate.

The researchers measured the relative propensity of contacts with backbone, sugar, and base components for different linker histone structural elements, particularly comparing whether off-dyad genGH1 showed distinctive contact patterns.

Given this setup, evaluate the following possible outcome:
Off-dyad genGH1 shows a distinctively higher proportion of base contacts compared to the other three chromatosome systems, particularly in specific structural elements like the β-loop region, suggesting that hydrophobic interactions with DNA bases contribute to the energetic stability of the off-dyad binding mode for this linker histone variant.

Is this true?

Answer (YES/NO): NO